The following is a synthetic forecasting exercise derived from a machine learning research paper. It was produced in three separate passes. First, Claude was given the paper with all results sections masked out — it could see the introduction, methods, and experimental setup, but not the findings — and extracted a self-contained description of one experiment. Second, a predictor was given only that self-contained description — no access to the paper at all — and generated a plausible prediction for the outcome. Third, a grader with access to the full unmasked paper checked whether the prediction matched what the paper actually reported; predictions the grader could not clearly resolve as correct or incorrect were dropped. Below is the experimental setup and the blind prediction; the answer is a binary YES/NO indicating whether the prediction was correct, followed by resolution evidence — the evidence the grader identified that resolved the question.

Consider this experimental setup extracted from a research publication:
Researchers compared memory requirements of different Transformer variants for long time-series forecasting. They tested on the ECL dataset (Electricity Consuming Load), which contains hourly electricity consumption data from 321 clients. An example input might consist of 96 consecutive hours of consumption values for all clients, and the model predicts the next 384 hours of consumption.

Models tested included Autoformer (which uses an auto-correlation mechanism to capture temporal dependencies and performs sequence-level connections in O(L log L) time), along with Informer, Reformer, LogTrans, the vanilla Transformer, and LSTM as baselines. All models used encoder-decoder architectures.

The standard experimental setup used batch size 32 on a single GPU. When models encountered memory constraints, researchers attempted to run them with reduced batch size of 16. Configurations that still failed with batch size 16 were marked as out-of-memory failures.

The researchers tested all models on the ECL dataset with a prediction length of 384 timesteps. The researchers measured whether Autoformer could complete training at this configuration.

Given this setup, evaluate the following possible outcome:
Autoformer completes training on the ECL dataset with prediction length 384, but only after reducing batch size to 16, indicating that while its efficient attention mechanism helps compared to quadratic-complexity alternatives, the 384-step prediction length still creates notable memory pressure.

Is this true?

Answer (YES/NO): NO